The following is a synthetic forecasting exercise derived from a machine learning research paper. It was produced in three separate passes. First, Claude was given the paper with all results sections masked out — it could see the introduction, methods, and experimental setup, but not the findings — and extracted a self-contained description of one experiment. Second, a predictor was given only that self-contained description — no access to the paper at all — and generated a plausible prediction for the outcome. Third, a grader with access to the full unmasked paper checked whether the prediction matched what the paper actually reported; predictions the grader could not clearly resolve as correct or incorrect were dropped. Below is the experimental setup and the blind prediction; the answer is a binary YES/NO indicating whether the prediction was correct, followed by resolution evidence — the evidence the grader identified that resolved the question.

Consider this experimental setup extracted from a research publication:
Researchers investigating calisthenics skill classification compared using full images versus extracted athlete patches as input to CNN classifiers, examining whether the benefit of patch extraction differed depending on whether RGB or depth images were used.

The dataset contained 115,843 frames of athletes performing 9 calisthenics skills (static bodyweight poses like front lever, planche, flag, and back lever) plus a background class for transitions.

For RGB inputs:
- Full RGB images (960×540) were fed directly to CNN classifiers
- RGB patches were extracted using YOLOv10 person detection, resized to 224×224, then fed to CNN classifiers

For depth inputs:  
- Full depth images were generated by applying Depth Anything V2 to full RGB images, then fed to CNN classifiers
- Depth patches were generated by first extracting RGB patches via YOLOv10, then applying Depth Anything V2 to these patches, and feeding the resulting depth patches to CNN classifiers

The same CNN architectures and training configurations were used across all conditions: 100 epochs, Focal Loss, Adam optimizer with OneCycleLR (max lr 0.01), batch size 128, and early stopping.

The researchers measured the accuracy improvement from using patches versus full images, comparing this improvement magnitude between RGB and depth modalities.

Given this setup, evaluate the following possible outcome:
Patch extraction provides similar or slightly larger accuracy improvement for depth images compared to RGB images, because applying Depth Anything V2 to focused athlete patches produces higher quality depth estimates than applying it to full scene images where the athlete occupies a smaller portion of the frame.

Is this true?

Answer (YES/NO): NO